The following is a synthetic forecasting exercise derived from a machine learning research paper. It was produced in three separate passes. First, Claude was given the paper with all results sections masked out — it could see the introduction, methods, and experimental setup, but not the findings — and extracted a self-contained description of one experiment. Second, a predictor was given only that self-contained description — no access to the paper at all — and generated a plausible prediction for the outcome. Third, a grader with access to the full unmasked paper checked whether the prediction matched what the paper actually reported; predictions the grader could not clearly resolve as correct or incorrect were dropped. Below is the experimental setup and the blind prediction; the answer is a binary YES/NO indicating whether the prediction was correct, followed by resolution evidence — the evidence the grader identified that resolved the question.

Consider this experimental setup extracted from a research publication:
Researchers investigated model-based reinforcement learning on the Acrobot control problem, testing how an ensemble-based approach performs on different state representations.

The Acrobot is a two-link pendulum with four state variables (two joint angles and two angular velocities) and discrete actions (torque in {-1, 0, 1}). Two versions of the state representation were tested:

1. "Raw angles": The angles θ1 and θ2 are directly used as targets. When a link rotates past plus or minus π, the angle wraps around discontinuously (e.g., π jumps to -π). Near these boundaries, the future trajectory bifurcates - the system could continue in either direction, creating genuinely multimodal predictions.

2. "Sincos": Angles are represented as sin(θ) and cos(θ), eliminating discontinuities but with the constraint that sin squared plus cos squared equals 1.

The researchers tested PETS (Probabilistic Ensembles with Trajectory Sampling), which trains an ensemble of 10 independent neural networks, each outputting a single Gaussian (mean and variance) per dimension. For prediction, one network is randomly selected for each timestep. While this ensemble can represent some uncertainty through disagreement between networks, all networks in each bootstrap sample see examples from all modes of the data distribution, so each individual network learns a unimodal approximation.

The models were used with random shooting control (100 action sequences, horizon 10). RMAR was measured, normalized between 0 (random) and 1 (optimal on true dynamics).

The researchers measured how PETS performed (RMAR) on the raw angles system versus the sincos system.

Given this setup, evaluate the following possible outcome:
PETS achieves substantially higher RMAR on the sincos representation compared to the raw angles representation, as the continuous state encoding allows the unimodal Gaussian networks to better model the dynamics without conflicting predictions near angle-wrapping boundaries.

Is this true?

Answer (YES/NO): YES